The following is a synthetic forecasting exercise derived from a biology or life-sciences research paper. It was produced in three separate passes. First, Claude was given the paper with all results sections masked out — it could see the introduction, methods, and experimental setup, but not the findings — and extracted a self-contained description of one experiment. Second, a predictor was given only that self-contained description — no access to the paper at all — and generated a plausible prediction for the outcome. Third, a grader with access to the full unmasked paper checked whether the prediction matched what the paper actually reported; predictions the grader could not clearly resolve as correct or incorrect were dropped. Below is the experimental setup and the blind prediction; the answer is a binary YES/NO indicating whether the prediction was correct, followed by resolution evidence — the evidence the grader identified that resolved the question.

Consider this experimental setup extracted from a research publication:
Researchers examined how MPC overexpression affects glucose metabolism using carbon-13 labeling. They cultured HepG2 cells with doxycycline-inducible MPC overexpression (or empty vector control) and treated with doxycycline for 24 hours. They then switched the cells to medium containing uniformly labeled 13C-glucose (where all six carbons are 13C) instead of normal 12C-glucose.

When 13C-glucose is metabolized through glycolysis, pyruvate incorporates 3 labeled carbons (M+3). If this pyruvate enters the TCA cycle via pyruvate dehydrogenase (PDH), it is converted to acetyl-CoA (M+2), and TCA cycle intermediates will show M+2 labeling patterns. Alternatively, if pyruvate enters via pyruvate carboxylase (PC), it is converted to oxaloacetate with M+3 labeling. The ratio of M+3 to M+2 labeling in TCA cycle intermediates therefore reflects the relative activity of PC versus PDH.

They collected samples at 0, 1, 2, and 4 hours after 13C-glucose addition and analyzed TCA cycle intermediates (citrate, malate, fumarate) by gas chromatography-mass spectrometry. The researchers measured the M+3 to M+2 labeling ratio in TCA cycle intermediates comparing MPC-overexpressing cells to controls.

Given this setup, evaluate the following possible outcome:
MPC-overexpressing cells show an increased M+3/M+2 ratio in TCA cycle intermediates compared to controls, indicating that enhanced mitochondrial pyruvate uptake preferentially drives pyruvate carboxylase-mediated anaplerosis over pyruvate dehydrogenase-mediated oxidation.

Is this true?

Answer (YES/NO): NO